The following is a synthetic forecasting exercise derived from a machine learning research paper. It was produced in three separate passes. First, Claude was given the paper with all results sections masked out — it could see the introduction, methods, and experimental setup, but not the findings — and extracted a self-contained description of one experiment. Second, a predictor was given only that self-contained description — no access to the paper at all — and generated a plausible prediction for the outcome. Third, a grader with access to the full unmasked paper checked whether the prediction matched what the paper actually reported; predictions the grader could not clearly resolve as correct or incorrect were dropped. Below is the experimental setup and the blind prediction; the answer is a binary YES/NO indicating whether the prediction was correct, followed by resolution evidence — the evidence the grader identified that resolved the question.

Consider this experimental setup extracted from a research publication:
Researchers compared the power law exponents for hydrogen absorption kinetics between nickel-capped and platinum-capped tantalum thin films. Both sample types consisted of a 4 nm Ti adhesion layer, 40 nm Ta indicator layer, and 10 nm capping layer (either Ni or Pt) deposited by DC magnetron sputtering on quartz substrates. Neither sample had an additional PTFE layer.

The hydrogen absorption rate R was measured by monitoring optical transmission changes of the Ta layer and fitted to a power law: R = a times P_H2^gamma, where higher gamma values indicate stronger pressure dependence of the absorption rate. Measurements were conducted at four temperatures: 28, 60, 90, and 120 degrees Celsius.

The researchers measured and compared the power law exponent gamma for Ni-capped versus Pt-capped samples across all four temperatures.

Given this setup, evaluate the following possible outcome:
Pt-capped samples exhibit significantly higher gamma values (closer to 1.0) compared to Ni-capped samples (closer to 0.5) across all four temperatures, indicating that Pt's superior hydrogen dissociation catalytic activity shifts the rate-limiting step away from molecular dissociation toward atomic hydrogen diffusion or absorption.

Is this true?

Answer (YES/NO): NO